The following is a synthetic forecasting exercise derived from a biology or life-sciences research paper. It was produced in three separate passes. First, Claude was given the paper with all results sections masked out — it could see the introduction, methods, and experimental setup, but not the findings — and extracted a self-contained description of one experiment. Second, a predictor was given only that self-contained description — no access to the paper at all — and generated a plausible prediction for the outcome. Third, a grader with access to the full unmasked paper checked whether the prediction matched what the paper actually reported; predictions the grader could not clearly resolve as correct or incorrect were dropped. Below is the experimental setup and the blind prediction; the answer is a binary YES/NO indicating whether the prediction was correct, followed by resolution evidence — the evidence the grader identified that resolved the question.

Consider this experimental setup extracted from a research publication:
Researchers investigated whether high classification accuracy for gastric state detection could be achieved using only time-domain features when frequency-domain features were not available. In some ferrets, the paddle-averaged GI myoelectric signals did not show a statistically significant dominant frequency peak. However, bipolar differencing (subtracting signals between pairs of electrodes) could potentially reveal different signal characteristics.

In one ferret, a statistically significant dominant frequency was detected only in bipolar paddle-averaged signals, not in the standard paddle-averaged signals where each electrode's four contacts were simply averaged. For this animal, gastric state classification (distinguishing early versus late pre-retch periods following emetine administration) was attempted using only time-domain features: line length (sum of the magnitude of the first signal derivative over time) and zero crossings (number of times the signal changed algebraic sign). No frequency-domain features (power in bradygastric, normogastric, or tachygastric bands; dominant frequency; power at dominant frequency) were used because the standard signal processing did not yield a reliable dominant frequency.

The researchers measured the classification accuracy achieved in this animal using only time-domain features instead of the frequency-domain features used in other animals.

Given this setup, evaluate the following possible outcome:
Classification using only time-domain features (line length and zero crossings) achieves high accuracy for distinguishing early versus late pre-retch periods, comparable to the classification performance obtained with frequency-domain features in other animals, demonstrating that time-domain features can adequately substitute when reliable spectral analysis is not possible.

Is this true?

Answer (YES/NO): YES